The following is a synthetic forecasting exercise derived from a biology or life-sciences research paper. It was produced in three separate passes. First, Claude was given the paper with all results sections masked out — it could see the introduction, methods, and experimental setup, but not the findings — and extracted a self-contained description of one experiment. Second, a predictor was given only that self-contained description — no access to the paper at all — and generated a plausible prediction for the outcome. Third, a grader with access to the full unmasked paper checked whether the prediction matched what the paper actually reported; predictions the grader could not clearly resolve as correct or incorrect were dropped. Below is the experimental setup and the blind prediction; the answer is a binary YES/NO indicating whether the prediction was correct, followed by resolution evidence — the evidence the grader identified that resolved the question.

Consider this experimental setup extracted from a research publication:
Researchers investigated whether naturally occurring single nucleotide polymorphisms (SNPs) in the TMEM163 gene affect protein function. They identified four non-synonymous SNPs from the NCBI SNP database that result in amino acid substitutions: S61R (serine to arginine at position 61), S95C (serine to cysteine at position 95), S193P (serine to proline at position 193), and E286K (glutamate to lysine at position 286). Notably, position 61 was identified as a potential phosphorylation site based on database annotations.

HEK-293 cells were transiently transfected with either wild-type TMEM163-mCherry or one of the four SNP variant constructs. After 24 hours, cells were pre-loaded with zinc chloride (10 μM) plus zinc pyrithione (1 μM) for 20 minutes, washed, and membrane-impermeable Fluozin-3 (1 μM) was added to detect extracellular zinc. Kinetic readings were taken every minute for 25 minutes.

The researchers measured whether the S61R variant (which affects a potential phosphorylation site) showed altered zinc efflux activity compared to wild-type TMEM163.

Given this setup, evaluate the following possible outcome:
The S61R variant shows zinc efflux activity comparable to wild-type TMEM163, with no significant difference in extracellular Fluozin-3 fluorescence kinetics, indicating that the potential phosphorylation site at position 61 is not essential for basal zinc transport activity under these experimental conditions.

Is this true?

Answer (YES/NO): NO